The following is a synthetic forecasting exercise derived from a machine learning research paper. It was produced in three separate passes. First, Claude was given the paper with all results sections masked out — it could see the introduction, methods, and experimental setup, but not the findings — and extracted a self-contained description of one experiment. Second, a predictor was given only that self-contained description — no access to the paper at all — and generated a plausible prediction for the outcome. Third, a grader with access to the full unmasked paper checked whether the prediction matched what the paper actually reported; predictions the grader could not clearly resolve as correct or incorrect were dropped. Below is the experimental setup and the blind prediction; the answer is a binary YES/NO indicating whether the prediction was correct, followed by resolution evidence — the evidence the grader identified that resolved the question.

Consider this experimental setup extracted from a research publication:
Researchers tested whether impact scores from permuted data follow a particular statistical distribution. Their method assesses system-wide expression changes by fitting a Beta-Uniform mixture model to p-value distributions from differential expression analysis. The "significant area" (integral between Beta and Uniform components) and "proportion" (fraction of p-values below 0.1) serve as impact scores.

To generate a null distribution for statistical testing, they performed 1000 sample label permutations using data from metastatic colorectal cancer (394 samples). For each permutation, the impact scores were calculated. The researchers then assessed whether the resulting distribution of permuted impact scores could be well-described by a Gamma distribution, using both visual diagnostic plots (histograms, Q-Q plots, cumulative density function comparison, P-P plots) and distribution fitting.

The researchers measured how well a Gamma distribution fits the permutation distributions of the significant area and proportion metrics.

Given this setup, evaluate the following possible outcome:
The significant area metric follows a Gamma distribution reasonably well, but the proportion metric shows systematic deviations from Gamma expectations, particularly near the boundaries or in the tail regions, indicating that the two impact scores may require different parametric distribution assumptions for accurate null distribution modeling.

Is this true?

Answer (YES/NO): NO